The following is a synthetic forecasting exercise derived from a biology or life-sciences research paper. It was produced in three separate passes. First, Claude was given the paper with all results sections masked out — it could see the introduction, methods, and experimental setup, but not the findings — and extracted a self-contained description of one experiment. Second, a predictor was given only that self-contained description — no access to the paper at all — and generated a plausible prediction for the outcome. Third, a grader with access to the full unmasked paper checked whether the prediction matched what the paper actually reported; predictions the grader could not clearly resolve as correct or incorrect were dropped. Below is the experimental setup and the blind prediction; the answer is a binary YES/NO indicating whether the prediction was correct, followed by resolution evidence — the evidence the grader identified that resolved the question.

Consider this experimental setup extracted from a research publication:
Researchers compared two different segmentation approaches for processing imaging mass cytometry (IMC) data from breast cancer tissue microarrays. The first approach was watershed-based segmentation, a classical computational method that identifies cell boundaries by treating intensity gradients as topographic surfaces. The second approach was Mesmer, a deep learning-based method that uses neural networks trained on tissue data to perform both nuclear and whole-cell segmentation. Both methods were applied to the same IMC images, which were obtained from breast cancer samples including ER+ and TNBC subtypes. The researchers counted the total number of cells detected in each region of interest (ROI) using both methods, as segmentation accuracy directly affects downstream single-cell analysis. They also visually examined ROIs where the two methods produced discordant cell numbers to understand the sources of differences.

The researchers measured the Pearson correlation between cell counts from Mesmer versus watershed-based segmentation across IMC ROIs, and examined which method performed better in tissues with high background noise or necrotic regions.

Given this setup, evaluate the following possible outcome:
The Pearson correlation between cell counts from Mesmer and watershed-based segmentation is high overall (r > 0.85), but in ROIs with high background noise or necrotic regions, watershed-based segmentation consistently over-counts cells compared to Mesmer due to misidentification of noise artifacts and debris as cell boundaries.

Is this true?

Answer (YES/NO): NO